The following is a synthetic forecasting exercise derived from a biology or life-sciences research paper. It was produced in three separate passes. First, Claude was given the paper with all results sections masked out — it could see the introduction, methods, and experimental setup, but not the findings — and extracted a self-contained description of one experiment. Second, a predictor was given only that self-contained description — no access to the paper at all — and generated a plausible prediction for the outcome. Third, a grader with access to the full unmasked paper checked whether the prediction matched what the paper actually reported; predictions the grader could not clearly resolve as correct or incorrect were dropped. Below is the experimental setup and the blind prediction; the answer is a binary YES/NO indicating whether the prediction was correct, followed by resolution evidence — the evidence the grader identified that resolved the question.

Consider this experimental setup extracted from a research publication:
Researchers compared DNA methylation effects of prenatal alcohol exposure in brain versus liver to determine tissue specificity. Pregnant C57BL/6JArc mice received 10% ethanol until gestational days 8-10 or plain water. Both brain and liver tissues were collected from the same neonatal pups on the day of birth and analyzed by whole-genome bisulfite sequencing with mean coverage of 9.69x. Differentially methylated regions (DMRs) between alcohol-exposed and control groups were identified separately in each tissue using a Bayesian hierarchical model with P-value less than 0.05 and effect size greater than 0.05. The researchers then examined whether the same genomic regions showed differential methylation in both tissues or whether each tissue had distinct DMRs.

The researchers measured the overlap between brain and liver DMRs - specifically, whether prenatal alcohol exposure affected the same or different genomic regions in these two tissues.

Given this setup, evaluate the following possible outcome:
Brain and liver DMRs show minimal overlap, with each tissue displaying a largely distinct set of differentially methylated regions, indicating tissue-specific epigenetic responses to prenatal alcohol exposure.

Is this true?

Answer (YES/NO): YES